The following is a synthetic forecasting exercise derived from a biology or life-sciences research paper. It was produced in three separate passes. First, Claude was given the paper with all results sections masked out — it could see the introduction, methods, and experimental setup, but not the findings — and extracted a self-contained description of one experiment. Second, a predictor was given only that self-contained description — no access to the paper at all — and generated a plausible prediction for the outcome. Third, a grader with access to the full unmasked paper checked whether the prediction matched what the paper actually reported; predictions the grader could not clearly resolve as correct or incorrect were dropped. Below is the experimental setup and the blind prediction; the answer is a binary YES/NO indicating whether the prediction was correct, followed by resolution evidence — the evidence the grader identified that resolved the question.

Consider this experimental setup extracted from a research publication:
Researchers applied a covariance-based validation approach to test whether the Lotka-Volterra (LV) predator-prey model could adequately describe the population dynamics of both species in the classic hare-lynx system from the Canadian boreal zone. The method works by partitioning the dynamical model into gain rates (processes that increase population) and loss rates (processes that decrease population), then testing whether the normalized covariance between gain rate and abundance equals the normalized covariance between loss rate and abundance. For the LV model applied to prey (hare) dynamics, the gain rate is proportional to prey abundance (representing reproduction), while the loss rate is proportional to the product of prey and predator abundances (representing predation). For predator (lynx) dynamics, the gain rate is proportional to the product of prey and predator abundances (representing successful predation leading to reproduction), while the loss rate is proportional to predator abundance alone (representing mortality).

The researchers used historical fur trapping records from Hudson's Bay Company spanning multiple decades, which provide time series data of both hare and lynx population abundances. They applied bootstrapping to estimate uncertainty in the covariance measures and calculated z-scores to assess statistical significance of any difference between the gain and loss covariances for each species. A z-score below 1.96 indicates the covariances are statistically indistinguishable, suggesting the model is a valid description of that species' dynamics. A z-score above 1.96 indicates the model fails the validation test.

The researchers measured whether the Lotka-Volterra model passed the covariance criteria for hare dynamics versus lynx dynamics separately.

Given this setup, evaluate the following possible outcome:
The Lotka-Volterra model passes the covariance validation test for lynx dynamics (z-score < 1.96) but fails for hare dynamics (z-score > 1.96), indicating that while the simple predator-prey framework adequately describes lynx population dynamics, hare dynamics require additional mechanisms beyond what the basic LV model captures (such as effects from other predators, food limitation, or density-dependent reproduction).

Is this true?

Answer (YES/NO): YES